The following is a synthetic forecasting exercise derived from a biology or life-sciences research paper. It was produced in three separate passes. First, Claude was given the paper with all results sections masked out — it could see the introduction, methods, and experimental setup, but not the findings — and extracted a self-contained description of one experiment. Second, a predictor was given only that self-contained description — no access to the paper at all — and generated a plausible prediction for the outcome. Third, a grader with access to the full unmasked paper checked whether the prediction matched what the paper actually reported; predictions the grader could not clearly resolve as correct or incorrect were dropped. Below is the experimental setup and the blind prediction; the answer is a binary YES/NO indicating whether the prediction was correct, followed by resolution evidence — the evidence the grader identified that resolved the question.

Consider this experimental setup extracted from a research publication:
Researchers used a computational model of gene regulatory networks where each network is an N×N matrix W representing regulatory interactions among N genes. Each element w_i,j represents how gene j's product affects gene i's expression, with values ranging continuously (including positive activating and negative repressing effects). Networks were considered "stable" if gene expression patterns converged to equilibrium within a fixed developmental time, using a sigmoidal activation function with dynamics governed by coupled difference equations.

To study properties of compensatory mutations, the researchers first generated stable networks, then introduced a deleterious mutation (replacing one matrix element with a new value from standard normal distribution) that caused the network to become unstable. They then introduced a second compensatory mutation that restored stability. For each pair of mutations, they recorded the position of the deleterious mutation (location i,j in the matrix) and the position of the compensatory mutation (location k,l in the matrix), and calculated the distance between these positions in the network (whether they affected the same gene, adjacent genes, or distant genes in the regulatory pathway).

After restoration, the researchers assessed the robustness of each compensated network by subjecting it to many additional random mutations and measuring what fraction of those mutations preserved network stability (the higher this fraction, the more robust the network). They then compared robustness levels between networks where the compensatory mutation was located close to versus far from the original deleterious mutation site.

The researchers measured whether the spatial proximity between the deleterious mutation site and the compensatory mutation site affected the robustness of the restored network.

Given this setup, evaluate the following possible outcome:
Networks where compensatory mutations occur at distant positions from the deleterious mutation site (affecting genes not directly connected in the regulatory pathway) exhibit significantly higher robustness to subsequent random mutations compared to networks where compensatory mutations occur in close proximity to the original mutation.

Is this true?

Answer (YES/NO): NO